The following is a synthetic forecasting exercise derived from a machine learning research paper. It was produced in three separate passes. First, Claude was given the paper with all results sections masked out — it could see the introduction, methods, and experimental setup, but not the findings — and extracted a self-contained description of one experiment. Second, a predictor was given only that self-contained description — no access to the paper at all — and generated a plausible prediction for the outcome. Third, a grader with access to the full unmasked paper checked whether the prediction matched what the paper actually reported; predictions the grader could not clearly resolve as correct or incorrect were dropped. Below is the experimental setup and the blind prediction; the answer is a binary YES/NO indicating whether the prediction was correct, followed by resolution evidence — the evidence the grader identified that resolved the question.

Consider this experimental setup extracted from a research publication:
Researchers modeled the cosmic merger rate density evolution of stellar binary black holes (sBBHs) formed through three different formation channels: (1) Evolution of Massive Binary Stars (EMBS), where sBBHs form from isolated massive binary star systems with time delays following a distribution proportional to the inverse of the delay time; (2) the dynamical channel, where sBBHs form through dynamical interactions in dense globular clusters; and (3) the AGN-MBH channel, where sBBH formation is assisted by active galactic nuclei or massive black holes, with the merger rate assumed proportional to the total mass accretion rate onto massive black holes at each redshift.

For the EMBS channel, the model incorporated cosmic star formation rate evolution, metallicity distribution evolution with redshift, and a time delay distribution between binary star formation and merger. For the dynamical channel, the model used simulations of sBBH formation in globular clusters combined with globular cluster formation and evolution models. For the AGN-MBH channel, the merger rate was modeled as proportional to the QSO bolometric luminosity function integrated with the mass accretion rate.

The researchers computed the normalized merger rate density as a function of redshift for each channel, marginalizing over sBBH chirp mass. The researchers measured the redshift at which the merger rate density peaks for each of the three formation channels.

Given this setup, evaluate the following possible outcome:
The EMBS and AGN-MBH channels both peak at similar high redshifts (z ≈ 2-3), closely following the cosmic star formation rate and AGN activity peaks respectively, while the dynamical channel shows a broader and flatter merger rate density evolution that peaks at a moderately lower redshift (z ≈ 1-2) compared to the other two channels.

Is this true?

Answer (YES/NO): NO